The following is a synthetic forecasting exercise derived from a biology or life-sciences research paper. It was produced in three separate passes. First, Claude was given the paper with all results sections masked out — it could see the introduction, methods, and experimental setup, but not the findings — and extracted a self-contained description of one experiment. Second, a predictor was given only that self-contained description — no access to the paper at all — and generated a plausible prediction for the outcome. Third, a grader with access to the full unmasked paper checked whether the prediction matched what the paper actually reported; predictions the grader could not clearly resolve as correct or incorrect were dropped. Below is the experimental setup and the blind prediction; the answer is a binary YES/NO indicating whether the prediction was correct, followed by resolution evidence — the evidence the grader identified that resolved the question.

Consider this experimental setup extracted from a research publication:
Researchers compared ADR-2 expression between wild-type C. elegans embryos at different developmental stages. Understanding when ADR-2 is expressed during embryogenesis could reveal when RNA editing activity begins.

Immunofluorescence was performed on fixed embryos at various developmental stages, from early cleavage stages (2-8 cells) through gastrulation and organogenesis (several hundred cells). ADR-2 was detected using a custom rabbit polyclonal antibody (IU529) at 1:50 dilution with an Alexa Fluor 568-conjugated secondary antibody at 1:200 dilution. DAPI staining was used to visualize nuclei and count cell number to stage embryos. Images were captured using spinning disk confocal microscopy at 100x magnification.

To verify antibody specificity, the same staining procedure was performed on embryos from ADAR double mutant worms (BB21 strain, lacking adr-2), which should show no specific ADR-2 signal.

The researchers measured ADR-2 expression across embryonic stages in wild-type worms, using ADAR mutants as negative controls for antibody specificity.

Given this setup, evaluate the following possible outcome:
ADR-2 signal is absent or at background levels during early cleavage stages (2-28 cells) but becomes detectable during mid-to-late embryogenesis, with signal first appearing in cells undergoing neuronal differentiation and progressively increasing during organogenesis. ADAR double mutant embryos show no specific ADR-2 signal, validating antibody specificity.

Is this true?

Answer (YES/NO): NO